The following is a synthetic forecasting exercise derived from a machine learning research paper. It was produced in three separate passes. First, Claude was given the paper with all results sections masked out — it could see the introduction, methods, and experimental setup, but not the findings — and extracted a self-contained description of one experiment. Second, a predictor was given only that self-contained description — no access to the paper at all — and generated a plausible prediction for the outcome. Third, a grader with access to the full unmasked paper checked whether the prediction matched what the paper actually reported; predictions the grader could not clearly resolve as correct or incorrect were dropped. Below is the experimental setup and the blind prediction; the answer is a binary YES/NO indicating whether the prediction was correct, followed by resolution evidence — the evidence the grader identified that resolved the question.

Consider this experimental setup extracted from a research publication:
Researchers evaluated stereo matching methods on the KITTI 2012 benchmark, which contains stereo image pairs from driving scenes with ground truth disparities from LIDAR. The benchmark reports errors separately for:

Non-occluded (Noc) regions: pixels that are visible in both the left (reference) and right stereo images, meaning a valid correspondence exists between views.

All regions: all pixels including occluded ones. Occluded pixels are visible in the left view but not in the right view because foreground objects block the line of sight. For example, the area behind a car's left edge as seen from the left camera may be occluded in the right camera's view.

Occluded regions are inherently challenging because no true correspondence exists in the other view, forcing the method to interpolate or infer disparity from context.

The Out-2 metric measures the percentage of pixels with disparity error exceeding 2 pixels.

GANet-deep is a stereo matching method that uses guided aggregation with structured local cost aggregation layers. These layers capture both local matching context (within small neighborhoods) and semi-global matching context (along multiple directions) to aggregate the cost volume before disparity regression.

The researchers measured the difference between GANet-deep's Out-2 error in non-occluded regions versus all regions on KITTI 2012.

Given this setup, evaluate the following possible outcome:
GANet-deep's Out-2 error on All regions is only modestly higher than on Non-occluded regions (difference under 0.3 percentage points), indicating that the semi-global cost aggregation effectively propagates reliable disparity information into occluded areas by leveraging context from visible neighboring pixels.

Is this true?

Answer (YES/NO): NO